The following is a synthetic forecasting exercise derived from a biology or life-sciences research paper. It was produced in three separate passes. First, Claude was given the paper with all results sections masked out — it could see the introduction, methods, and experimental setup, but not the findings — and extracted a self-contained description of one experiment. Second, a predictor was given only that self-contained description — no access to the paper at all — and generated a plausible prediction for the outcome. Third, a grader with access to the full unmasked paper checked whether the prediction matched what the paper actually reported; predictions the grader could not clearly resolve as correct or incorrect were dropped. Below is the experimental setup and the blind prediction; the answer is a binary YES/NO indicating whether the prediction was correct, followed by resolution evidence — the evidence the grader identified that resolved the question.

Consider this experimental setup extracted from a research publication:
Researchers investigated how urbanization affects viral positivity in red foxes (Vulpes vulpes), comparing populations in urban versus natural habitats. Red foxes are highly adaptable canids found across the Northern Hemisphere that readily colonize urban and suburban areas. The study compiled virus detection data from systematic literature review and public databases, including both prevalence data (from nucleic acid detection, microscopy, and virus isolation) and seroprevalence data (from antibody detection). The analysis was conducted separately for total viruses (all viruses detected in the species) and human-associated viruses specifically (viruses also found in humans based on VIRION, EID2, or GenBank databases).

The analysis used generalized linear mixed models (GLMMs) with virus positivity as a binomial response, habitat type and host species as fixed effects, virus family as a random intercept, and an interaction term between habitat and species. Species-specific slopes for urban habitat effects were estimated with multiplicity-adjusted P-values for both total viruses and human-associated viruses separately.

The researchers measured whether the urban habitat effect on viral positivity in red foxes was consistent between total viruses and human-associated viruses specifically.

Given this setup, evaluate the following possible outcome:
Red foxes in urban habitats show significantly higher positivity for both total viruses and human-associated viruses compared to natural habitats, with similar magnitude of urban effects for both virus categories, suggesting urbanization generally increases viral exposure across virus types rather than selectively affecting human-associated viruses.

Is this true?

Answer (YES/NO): NO